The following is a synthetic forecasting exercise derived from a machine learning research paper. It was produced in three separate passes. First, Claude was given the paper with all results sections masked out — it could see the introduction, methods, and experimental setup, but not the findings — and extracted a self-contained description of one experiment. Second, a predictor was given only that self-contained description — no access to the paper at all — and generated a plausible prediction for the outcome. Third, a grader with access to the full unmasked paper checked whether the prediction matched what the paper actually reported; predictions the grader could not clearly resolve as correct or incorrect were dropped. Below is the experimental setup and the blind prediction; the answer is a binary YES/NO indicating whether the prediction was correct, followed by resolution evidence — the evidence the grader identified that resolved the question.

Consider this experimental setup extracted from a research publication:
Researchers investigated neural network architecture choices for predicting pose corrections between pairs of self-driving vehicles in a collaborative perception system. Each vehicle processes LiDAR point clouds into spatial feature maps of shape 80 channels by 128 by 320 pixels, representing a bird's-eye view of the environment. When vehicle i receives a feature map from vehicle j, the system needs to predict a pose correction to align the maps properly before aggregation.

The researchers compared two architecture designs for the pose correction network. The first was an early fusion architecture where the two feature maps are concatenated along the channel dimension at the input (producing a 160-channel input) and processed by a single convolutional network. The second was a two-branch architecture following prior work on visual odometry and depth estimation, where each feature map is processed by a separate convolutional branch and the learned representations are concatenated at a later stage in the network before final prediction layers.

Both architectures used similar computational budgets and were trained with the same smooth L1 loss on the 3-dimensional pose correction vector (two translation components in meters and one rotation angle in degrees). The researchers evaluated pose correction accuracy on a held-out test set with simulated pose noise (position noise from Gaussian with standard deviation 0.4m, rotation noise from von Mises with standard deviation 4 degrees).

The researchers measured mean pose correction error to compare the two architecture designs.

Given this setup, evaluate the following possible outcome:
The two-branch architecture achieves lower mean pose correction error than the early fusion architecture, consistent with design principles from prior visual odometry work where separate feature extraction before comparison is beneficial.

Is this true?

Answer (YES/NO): NO